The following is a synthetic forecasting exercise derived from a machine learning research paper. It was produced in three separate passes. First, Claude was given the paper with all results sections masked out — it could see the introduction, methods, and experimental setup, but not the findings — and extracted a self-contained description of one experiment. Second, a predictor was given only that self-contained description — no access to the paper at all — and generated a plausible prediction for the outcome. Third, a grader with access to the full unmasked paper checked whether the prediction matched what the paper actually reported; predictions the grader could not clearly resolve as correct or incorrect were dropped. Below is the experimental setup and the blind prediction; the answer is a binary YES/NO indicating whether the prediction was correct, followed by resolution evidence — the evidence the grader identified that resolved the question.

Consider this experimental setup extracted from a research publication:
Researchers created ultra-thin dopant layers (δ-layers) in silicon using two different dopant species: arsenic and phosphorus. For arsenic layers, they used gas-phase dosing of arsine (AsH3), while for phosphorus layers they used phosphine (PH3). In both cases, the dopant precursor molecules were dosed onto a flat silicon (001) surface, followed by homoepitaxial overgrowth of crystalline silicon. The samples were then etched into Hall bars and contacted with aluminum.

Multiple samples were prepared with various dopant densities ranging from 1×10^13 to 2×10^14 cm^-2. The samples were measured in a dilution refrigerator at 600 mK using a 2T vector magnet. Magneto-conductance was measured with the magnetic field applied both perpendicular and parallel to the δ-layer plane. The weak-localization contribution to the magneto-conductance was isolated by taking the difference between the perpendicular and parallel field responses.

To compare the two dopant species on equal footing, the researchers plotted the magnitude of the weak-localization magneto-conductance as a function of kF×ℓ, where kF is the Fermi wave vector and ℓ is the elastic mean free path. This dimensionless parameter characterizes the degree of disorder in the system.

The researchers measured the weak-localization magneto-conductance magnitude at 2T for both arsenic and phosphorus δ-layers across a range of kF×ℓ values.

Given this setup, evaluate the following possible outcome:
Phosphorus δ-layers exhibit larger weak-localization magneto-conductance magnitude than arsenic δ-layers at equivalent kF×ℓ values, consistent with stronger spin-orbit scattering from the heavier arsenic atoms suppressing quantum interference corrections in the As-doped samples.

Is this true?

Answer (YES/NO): NO